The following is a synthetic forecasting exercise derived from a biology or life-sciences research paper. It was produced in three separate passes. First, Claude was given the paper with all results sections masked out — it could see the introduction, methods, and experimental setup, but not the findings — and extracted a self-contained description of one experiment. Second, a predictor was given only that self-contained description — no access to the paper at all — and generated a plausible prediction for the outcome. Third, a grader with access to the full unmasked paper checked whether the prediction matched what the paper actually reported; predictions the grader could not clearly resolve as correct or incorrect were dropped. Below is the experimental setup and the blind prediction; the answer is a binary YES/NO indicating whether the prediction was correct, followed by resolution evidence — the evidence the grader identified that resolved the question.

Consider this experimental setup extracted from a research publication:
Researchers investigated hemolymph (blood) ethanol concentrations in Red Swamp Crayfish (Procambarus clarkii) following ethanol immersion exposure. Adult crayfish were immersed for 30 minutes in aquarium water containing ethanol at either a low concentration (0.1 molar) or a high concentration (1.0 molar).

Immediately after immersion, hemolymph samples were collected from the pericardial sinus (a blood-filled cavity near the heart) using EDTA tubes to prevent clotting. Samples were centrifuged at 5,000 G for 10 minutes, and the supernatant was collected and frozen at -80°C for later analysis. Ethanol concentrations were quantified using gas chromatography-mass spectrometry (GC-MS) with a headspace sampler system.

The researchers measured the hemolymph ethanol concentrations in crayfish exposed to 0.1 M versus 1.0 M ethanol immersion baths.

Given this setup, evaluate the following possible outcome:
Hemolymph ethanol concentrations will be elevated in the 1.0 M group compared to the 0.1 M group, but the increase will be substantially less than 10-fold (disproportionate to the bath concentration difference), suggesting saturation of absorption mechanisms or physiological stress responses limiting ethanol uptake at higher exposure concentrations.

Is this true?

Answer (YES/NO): YES